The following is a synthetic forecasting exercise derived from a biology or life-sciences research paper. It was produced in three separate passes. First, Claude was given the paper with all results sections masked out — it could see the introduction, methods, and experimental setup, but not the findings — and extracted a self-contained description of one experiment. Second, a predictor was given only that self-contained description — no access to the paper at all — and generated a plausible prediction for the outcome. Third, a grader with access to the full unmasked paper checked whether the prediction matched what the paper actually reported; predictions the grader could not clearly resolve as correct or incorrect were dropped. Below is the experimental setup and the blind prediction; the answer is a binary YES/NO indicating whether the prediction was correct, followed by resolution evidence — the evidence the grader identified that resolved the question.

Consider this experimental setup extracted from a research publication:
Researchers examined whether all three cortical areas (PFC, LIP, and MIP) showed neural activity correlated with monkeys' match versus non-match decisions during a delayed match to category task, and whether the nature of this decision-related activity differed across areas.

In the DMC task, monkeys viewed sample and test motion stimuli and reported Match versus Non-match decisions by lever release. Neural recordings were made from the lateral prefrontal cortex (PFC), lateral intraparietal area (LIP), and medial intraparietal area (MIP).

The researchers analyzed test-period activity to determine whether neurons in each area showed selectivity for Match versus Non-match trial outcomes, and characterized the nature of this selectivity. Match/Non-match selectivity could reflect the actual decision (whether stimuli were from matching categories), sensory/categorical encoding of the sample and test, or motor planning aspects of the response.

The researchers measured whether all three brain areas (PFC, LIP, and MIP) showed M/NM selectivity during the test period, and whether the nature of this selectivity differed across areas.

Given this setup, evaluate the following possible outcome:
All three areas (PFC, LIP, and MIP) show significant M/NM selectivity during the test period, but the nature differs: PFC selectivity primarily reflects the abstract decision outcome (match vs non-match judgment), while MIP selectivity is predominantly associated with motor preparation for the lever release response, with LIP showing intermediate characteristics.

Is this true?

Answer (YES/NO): YES